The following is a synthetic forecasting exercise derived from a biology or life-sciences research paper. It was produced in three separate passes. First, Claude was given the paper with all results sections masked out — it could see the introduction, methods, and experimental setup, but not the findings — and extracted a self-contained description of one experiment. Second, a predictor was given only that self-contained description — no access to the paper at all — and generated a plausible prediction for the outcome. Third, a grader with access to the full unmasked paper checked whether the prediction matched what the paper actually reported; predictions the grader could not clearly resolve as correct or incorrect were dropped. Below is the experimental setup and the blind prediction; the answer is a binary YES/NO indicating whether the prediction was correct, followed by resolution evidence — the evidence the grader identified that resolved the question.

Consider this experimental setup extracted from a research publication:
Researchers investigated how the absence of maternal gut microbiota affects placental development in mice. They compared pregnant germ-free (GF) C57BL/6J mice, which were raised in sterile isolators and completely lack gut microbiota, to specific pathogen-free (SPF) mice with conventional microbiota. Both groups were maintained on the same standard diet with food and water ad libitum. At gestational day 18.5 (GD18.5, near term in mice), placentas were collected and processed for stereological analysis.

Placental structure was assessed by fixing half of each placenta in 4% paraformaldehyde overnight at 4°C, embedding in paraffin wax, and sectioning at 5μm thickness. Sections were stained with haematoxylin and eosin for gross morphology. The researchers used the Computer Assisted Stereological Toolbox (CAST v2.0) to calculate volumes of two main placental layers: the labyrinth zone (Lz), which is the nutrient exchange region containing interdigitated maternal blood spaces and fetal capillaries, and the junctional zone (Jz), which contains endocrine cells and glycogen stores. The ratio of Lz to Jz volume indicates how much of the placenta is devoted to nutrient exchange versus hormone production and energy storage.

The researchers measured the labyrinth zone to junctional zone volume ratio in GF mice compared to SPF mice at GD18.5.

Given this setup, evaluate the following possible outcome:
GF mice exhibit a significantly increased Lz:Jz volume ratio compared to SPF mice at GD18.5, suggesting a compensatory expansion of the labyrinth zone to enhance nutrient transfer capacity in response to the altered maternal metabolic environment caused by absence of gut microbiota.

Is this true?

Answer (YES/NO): NO